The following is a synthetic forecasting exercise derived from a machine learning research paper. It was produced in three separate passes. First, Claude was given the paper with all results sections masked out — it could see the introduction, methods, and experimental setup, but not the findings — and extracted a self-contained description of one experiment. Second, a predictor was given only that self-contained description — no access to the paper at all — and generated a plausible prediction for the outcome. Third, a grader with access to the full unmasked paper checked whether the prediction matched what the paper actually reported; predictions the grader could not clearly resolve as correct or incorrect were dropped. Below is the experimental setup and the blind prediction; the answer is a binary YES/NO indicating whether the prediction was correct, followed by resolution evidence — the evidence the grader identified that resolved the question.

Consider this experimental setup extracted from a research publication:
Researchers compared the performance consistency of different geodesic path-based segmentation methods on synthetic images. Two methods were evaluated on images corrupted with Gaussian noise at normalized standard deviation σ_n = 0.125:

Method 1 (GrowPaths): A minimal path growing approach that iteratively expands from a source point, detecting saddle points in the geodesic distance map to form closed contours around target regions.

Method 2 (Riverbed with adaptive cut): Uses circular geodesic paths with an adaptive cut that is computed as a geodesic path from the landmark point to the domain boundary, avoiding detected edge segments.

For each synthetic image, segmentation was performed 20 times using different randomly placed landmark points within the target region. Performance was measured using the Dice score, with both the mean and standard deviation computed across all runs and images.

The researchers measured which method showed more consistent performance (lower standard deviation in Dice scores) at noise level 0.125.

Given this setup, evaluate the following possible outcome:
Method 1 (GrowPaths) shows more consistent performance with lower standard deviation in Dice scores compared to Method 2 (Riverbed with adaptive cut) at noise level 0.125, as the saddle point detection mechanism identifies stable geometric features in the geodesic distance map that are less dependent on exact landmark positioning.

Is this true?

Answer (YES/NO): NO